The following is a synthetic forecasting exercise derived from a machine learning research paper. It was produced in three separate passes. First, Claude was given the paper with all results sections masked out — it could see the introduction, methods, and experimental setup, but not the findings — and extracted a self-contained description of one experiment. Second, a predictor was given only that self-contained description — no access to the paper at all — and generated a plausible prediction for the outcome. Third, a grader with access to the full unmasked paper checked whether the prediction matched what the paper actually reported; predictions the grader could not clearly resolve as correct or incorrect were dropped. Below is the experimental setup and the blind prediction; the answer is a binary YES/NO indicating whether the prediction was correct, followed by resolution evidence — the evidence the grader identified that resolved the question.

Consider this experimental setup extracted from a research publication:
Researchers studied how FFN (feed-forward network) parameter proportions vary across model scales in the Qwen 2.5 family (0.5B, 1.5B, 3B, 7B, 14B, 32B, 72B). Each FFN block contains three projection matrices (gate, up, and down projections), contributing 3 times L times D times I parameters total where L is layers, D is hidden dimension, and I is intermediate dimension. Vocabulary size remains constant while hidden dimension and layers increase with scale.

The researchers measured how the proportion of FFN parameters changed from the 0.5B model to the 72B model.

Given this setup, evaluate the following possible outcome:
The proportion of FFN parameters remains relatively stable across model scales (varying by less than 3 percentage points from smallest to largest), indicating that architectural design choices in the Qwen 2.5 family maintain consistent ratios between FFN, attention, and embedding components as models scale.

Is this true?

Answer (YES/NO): NO